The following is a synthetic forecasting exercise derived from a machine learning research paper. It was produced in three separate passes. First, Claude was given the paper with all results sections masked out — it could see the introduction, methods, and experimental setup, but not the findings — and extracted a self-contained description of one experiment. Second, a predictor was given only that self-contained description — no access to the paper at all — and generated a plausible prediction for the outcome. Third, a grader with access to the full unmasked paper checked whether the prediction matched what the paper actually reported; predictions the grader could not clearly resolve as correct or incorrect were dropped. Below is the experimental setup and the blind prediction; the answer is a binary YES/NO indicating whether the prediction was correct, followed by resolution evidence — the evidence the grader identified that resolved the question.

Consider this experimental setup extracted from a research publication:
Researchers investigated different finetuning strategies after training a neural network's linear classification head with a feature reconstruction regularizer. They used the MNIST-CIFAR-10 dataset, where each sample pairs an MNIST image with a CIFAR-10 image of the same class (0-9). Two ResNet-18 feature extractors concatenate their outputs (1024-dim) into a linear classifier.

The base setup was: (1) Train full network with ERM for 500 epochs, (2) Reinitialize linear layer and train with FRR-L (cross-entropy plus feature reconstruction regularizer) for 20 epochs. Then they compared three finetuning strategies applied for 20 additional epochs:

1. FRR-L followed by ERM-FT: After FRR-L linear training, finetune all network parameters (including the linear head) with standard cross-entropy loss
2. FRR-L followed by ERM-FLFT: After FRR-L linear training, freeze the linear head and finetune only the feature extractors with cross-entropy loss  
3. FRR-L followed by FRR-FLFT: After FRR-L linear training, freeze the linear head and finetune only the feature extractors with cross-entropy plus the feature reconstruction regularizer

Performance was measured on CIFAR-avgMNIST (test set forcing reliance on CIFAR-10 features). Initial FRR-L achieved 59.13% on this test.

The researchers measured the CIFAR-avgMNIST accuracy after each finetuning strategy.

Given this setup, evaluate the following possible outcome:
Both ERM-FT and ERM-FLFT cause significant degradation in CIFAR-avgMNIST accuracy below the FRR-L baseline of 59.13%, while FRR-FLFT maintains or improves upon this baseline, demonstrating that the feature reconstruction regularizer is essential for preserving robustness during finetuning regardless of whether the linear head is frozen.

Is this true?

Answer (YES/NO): NO